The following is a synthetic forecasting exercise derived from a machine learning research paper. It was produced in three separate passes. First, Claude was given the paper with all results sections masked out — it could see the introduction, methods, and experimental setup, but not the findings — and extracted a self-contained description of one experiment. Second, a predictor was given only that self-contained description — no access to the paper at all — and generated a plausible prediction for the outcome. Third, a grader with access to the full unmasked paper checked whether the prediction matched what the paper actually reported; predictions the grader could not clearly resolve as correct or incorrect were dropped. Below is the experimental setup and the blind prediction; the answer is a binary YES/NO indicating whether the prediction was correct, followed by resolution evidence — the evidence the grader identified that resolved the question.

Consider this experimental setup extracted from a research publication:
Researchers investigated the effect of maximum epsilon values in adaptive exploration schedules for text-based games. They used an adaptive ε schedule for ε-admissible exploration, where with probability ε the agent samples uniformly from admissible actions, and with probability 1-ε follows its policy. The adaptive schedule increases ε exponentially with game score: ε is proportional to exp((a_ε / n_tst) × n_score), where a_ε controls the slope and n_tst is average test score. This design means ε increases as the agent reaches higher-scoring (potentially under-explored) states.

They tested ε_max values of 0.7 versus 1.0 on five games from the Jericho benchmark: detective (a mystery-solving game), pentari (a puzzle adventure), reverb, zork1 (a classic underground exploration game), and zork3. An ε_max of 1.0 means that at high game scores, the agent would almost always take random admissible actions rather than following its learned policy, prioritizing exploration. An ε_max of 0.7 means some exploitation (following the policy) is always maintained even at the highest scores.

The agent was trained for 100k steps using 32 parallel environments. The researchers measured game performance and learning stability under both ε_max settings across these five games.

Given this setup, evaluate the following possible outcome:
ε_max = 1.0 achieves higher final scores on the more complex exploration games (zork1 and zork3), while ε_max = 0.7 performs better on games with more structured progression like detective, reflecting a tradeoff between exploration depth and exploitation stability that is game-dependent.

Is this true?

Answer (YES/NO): NO